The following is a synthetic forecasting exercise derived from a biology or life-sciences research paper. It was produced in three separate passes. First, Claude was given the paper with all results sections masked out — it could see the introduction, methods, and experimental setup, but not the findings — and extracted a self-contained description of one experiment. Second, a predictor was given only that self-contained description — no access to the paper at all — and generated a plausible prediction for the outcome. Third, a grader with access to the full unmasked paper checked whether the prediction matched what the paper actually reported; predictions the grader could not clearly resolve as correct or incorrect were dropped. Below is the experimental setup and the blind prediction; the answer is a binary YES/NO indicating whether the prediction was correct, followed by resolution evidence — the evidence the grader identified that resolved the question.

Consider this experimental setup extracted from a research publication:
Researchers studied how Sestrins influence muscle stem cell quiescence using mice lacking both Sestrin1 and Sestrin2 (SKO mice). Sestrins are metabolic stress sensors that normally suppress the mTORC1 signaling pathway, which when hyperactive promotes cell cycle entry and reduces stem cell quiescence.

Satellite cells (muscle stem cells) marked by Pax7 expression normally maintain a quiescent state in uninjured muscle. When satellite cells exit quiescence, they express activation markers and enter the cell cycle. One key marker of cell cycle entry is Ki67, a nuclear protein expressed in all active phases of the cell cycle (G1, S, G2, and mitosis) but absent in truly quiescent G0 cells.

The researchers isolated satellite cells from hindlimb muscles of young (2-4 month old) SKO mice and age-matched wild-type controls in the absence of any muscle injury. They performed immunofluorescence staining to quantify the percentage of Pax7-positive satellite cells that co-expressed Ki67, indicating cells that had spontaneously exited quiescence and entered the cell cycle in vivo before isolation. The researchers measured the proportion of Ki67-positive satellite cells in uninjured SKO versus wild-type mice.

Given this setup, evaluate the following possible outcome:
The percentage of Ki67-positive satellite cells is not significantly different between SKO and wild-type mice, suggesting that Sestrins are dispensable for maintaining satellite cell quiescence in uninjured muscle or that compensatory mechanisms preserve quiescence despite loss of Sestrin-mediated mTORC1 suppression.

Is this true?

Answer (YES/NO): NO